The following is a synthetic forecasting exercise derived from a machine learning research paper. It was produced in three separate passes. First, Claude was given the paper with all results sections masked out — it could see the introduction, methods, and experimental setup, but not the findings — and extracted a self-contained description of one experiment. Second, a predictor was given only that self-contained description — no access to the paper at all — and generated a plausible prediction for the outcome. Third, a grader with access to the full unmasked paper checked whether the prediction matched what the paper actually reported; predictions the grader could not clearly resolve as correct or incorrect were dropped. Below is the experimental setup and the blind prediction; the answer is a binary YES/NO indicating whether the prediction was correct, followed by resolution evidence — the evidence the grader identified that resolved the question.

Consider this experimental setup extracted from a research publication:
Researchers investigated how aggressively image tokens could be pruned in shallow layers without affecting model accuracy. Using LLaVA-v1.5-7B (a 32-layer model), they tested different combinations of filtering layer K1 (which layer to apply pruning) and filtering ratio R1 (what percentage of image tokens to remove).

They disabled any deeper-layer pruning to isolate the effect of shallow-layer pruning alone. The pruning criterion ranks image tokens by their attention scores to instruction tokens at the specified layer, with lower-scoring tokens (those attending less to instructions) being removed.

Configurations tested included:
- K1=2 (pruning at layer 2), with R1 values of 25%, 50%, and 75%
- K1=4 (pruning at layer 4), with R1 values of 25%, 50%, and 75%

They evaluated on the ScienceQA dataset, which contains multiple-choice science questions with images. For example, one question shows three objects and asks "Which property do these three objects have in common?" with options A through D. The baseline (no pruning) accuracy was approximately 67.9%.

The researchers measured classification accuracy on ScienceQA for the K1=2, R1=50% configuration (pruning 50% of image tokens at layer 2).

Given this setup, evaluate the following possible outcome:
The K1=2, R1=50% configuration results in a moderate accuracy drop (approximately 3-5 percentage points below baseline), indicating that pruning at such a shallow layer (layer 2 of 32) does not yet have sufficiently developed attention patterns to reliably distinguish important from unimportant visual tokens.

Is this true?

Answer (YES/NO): NO